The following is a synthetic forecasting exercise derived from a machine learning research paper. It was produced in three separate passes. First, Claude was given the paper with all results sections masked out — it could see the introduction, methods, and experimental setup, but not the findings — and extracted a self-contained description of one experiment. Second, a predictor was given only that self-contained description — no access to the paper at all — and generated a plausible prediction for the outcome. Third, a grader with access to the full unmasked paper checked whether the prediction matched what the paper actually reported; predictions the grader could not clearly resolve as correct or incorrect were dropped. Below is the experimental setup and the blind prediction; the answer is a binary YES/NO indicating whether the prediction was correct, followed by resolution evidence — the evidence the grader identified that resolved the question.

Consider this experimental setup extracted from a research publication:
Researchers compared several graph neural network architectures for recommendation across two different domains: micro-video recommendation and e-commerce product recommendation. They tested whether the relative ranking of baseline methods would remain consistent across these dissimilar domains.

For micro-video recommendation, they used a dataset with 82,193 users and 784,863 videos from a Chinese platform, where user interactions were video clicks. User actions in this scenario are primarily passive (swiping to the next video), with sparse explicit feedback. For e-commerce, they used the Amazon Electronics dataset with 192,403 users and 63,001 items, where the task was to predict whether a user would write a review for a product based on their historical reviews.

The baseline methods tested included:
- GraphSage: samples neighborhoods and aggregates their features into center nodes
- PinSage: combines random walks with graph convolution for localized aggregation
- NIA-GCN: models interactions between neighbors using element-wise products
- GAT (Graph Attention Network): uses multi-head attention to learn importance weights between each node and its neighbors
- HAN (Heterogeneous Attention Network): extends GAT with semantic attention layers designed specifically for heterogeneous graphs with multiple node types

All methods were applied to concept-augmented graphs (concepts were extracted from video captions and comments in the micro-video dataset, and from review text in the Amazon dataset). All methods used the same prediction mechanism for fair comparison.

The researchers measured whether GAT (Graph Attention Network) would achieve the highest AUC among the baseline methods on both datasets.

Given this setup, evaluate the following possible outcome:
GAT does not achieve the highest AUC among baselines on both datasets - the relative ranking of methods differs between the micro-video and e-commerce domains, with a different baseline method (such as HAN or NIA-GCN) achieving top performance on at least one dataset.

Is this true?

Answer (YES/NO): NO